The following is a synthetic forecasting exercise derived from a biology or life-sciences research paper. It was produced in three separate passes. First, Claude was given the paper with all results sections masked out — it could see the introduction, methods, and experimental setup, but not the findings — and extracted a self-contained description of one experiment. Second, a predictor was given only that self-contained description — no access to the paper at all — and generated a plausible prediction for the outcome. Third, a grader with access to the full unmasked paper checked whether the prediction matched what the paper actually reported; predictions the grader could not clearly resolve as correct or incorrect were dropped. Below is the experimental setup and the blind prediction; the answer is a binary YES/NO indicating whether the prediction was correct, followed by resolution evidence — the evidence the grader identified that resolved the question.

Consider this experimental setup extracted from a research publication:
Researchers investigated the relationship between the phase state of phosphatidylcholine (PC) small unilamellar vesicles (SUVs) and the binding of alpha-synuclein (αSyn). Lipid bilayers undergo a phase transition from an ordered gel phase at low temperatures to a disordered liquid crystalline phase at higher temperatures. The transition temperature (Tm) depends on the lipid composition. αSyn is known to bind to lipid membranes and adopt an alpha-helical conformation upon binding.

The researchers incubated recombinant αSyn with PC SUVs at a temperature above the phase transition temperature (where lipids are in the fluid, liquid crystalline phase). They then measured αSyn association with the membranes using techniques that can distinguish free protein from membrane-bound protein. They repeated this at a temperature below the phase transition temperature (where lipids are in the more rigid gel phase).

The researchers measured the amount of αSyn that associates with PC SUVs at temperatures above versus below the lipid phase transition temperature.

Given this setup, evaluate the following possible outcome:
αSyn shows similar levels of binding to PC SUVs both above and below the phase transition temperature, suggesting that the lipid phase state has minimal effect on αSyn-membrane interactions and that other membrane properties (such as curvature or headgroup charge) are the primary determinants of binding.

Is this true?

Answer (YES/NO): NO